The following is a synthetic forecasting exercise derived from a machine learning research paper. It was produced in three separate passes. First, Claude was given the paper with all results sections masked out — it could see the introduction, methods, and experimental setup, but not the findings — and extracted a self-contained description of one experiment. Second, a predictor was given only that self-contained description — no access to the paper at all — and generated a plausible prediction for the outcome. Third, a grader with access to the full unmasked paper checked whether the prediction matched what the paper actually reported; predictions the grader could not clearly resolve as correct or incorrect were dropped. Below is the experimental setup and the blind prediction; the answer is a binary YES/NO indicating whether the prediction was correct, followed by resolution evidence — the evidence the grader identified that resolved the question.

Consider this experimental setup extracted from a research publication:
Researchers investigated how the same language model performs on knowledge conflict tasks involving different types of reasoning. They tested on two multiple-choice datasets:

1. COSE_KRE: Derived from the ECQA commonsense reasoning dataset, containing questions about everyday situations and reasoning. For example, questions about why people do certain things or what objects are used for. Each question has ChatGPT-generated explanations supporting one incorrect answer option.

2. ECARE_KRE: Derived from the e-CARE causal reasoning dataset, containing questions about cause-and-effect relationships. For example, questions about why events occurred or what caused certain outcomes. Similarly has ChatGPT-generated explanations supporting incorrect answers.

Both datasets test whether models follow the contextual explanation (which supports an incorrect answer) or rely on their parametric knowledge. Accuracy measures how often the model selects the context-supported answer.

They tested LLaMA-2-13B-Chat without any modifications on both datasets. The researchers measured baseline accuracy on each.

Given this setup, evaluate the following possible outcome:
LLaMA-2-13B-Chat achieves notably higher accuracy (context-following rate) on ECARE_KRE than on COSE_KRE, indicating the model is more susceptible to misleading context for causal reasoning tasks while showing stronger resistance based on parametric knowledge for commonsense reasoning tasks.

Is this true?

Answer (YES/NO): YES